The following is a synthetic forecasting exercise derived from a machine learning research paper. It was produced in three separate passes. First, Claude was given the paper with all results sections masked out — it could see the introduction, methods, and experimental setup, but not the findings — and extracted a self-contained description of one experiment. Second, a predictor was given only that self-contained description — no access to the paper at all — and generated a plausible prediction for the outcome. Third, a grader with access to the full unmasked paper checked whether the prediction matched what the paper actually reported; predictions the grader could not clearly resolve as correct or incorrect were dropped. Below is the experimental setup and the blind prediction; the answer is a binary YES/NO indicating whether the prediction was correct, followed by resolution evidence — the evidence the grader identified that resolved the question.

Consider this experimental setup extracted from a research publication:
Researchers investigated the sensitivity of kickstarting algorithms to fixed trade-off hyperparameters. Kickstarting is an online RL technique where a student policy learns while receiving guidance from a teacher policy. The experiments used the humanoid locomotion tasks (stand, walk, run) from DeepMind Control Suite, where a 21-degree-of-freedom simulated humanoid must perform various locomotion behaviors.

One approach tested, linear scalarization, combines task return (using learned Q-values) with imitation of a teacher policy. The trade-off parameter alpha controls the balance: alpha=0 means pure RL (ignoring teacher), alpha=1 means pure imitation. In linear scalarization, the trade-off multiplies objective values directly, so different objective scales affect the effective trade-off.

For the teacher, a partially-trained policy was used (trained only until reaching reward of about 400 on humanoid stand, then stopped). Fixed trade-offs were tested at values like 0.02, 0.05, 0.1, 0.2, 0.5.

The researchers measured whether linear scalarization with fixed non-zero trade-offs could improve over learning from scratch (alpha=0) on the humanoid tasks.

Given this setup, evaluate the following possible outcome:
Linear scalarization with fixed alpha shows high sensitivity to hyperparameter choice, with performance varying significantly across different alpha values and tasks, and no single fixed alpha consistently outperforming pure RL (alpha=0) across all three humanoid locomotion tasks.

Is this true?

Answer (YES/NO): YES